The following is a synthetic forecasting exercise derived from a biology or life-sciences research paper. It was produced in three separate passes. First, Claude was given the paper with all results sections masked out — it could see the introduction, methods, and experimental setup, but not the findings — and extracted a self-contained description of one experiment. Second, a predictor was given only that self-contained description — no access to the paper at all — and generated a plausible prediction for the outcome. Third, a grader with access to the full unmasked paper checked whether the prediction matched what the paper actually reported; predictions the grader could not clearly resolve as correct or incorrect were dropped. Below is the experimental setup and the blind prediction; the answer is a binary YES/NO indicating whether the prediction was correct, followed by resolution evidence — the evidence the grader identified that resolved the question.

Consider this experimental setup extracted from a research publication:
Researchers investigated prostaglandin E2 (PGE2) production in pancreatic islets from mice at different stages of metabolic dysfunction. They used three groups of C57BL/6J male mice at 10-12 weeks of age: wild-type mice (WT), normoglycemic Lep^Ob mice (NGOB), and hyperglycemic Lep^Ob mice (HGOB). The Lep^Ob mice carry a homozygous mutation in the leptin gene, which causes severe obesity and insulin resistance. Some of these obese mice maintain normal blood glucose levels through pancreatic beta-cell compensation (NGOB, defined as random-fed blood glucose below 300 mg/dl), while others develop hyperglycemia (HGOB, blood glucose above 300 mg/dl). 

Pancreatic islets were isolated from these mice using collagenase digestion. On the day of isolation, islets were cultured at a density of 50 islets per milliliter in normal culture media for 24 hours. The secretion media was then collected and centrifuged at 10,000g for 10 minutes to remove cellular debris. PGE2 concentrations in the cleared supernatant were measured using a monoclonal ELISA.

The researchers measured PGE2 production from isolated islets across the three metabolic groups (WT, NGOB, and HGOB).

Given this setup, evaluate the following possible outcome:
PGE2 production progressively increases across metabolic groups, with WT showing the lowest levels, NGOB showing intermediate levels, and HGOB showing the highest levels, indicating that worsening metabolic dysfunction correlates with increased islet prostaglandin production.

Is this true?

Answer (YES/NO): NO